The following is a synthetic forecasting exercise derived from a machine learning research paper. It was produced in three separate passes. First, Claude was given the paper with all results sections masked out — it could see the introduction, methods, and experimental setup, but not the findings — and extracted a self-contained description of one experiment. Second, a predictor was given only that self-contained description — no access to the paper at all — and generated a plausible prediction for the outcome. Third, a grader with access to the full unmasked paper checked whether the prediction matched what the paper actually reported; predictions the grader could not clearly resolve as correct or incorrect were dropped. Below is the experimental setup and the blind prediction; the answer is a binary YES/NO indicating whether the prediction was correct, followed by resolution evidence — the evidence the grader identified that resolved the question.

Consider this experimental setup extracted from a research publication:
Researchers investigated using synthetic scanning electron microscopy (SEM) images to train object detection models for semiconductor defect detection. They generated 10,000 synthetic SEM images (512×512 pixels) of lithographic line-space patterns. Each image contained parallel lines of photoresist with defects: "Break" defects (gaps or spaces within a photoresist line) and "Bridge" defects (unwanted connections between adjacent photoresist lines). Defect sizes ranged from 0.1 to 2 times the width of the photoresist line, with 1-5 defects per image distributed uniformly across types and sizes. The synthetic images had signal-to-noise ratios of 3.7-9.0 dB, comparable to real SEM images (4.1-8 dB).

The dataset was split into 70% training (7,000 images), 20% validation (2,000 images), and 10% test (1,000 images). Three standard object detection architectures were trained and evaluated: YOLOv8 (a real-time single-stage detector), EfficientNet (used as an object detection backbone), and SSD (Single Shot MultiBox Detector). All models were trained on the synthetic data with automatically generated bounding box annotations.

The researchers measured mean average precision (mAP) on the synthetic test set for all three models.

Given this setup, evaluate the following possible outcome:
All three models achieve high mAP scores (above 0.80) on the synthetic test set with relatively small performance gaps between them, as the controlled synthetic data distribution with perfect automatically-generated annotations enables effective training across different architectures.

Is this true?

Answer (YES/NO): NO